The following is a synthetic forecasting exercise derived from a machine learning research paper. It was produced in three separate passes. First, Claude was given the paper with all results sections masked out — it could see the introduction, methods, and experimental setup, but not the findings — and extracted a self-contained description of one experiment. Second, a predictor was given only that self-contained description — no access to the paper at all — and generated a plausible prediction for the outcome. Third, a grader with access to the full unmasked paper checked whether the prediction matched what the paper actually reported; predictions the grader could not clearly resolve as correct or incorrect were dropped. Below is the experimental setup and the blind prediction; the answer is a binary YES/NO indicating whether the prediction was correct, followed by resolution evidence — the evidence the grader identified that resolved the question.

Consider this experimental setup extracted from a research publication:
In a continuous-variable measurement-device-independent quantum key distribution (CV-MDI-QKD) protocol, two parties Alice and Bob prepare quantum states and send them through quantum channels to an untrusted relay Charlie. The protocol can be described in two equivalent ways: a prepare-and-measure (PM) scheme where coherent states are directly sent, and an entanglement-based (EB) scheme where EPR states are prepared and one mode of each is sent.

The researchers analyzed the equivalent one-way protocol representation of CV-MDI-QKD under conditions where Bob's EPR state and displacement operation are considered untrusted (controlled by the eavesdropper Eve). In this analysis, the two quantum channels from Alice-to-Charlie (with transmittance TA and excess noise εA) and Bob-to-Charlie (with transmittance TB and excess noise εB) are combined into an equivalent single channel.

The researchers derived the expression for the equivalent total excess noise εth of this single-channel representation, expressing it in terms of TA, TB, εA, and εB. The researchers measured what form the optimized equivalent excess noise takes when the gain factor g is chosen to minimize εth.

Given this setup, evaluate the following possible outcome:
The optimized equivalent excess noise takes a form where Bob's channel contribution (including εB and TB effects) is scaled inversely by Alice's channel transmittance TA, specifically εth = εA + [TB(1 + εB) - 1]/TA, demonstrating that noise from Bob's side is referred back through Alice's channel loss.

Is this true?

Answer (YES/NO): NO